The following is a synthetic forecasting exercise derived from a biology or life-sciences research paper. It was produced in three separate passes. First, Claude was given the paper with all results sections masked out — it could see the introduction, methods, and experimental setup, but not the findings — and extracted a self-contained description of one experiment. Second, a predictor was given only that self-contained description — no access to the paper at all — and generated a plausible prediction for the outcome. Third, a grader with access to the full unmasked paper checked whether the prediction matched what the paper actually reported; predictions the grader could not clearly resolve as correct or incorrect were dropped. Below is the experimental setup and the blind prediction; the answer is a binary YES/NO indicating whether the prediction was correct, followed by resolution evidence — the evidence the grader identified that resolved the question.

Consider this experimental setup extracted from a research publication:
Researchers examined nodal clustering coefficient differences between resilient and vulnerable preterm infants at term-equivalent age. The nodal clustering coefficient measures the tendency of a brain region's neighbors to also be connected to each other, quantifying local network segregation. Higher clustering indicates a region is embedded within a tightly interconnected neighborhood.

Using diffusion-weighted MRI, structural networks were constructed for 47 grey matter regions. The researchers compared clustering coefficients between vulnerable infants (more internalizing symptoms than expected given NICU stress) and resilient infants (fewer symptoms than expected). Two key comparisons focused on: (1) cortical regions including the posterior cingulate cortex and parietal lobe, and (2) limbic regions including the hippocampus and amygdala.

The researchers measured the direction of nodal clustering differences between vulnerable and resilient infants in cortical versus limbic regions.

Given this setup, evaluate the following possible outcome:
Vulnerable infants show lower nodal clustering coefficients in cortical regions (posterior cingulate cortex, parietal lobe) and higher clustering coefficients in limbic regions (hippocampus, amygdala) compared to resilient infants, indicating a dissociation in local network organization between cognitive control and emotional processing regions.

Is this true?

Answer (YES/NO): YES